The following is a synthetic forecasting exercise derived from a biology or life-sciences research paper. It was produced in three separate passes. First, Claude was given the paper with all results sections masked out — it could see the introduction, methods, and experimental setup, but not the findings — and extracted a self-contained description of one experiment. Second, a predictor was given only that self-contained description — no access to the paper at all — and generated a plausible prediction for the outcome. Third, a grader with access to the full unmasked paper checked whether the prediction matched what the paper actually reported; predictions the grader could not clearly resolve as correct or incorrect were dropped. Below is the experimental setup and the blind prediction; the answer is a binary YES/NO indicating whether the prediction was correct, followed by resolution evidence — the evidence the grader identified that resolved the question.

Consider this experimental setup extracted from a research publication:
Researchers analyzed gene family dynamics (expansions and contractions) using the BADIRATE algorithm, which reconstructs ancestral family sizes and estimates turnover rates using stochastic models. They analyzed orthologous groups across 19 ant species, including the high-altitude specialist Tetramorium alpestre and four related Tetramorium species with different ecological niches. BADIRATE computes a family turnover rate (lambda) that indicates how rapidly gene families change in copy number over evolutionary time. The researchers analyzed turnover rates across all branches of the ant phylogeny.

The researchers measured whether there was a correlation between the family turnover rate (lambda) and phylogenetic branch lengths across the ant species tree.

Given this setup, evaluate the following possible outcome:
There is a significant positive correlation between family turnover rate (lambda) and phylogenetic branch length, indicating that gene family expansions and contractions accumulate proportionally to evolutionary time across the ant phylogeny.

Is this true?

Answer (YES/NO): NO